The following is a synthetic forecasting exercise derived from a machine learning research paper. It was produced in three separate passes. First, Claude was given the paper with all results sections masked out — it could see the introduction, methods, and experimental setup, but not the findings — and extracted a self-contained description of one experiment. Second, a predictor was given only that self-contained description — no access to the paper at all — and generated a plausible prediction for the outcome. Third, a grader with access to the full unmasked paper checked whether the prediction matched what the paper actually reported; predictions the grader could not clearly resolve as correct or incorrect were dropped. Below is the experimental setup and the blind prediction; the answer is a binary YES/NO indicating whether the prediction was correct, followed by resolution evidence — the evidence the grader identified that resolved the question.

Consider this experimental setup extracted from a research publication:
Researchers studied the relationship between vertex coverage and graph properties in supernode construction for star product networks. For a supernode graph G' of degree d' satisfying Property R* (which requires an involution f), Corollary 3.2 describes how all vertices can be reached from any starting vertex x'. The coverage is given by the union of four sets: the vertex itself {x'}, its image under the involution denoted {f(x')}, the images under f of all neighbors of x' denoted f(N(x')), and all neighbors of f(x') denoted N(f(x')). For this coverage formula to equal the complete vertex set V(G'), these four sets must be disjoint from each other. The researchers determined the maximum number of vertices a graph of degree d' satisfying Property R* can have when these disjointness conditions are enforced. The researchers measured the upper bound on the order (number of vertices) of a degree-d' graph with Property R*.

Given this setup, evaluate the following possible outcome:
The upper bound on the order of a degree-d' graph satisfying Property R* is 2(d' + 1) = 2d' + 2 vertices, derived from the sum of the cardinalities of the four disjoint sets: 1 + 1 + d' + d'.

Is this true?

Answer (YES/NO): YES